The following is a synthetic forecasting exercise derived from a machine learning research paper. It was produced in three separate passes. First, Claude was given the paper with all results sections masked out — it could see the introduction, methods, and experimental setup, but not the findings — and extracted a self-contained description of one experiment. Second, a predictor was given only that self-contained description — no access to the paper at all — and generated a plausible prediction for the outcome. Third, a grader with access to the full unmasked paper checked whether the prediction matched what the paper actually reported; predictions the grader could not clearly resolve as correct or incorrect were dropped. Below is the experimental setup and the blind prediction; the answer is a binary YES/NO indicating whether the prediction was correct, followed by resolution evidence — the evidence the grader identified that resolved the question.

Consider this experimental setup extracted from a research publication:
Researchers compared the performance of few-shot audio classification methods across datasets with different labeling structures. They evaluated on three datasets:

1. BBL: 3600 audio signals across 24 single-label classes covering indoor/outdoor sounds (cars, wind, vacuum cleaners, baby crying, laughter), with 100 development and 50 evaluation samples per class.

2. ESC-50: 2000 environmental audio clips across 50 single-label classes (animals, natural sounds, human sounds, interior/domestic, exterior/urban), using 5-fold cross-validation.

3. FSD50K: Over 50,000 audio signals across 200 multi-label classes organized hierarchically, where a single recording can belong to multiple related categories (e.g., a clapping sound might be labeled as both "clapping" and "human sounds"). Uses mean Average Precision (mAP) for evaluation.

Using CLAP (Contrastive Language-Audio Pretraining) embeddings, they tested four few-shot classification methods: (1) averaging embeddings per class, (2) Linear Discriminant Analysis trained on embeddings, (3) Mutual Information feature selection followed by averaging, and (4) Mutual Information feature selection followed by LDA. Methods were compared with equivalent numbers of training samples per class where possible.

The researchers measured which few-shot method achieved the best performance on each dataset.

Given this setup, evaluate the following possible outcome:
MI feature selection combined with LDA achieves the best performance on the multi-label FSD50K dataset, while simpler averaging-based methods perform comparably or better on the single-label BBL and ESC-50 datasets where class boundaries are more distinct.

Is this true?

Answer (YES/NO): NO